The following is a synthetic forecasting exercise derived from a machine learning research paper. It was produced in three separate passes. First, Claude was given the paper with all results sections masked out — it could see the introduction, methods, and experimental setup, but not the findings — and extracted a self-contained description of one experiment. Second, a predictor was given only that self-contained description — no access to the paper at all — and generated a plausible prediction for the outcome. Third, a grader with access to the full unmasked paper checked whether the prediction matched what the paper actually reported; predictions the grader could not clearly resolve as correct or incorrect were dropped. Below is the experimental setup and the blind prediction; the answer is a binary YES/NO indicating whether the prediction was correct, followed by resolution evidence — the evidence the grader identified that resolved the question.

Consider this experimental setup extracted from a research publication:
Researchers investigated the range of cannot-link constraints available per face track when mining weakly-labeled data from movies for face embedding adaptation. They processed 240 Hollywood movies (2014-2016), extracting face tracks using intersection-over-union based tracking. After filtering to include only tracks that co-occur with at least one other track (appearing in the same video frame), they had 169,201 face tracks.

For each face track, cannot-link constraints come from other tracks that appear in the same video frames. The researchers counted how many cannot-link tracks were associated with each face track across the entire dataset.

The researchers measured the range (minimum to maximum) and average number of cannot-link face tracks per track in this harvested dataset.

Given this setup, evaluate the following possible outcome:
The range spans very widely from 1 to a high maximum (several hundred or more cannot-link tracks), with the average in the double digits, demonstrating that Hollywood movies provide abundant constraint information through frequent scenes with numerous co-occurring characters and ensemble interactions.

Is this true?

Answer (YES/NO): NO